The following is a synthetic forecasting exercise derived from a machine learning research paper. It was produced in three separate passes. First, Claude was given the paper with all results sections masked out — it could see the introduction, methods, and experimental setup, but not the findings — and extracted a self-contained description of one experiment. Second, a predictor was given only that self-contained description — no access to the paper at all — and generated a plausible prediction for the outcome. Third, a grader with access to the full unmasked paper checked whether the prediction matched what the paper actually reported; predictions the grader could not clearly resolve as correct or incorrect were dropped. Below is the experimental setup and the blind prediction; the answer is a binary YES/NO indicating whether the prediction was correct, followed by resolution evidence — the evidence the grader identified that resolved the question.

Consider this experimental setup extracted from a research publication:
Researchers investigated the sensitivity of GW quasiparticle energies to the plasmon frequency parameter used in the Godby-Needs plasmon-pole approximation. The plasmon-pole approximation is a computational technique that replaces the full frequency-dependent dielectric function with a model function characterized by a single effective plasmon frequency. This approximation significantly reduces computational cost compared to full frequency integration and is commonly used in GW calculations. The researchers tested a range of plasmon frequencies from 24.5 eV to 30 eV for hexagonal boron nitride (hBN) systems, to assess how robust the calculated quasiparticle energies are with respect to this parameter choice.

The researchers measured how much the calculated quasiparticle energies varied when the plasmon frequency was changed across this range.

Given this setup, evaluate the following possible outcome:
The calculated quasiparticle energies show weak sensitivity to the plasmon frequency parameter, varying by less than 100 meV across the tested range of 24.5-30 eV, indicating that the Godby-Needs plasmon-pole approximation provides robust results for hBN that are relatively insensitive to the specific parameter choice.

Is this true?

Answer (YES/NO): YES